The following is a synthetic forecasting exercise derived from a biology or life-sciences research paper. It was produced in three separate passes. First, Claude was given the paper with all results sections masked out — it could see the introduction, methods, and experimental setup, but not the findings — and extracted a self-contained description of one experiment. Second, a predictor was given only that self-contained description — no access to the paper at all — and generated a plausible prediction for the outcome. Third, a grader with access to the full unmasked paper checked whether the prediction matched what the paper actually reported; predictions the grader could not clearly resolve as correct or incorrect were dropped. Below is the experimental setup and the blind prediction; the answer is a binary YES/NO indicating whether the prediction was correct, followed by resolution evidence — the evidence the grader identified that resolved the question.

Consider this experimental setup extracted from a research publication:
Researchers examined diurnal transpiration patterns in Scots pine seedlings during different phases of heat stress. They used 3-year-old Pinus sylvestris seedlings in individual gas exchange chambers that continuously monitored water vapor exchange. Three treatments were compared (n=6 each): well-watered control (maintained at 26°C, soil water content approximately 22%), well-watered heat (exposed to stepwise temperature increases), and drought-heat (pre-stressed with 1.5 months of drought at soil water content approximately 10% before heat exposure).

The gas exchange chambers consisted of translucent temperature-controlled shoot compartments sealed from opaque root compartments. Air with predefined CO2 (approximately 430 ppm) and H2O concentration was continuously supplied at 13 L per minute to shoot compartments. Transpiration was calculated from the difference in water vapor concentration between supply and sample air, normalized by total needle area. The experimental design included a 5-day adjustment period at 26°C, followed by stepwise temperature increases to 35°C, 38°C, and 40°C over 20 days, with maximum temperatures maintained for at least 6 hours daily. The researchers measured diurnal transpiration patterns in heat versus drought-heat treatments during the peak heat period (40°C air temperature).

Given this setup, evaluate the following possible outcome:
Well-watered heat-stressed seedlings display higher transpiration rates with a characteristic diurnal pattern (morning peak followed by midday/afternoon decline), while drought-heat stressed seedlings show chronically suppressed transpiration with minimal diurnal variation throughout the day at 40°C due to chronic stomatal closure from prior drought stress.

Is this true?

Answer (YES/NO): NO